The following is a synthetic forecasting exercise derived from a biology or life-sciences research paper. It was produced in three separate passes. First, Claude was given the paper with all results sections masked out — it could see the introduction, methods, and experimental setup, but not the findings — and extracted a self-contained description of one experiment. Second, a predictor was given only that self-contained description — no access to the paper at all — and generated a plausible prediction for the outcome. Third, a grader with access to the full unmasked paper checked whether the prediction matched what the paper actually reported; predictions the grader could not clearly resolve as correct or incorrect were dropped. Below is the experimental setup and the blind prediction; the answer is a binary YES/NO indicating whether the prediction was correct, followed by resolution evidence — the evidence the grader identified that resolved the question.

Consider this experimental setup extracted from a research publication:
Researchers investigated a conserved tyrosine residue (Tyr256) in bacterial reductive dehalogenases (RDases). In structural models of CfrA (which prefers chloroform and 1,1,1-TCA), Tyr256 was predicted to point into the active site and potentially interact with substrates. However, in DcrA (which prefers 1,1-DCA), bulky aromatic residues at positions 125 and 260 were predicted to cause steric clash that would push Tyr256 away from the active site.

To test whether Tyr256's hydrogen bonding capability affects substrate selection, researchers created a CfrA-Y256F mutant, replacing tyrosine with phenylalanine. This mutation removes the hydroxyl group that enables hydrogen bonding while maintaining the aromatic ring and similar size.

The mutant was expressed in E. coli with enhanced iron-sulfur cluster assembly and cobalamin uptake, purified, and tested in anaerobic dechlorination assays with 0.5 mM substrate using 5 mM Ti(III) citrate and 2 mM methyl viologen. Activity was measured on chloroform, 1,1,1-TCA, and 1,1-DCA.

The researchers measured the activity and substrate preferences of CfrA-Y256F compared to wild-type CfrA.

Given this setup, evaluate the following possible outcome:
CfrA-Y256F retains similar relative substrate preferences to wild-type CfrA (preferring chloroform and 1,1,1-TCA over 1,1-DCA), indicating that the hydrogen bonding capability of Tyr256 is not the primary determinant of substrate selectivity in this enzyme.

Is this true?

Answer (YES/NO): YES